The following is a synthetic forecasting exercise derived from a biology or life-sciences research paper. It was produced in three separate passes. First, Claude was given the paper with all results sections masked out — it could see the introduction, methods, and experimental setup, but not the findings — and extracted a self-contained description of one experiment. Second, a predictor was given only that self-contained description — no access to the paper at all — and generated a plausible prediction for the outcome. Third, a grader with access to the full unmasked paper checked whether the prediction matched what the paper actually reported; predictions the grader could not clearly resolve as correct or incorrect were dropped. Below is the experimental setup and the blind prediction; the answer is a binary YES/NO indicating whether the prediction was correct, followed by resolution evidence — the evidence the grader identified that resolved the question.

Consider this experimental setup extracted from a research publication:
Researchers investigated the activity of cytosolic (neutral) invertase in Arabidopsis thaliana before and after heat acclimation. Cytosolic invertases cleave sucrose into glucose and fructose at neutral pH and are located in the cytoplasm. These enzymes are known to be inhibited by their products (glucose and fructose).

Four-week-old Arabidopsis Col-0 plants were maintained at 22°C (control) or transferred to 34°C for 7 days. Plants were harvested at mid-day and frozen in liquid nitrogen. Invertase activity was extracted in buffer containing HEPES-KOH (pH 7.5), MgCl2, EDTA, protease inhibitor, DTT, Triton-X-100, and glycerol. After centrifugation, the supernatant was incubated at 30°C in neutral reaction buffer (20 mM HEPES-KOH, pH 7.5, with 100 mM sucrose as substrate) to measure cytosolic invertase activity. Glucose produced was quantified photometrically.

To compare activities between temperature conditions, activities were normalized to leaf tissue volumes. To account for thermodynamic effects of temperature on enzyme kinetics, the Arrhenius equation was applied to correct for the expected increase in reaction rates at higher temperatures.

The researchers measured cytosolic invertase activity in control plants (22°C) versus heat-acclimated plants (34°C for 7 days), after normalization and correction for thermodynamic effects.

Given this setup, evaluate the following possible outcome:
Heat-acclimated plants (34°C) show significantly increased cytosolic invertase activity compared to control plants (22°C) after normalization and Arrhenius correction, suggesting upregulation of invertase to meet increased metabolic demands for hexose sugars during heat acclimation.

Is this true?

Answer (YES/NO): NO